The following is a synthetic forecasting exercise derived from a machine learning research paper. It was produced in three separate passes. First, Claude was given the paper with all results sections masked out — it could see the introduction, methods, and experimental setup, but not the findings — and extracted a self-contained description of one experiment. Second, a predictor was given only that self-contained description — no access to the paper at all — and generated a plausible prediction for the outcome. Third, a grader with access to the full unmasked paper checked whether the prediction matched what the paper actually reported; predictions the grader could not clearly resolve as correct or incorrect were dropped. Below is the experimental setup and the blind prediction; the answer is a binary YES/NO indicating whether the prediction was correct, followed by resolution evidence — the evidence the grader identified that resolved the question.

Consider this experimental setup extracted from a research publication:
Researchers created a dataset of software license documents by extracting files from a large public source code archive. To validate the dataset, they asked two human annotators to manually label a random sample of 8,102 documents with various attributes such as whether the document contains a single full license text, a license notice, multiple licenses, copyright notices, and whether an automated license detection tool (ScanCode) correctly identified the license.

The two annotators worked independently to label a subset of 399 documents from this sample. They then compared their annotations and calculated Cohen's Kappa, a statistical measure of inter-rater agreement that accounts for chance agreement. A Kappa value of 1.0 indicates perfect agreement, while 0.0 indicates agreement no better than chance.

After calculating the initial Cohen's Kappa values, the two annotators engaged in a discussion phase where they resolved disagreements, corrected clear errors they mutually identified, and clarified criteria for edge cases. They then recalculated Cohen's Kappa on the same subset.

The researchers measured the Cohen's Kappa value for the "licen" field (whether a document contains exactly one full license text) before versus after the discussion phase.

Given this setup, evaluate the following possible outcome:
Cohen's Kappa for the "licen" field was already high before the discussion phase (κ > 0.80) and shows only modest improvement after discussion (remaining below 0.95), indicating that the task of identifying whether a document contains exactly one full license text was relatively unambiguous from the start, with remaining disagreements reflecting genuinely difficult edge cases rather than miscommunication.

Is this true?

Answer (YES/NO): NO